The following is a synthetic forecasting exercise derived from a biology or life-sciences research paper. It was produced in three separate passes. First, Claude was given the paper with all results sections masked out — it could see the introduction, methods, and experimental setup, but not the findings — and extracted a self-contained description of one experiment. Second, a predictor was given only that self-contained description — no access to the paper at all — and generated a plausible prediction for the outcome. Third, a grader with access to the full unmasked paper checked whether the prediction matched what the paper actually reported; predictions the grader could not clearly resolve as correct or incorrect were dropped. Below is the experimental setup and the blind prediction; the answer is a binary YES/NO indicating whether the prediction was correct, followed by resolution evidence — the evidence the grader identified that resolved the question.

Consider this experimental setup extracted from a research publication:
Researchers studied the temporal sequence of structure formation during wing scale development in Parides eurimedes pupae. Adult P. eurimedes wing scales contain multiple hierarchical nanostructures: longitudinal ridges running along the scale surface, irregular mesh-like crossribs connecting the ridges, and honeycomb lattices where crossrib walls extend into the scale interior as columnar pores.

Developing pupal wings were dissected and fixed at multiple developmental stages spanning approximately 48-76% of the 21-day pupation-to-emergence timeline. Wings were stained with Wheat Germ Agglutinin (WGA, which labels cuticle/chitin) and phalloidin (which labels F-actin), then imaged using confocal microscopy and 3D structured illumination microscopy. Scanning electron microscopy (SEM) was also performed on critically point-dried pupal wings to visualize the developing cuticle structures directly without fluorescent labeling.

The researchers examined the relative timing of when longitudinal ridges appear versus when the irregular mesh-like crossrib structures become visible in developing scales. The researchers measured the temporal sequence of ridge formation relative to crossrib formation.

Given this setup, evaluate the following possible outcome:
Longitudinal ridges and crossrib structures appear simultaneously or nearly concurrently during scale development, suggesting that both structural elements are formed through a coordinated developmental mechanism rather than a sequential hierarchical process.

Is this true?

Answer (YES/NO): NO